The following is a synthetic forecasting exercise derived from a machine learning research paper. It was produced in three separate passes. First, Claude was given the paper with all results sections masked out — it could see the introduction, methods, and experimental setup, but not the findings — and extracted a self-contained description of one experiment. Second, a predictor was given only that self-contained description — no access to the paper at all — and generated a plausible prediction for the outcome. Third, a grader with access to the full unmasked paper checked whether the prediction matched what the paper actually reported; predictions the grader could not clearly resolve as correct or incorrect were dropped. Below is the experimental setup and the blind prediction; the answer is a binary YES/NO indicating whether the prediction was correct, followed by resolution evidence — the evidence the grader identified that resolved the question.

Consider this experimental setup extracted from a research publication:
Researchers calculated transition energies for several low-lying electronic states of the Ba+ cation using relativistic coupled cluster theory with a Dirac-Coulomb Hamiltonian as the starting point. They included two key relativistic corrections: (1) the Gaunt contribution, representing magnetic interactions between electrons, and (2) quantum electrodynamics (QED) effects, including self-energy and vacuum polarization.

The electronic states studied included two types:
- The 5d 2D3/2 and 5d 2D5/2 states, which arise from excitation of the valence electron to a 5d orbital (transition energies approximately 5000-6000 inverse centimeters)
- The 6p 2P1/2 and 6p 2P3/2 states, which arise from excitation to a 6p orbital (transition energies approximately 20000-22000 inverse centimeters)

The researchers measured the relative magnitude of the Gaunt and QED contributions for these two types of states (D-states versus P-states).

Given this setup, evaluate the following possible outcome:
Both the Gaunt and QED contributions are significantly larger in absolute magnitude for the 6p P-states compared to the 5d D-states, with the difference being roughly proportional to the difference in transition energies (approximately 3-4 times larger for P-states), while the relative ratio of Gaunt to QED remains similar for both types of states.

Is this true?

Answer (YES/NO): NO